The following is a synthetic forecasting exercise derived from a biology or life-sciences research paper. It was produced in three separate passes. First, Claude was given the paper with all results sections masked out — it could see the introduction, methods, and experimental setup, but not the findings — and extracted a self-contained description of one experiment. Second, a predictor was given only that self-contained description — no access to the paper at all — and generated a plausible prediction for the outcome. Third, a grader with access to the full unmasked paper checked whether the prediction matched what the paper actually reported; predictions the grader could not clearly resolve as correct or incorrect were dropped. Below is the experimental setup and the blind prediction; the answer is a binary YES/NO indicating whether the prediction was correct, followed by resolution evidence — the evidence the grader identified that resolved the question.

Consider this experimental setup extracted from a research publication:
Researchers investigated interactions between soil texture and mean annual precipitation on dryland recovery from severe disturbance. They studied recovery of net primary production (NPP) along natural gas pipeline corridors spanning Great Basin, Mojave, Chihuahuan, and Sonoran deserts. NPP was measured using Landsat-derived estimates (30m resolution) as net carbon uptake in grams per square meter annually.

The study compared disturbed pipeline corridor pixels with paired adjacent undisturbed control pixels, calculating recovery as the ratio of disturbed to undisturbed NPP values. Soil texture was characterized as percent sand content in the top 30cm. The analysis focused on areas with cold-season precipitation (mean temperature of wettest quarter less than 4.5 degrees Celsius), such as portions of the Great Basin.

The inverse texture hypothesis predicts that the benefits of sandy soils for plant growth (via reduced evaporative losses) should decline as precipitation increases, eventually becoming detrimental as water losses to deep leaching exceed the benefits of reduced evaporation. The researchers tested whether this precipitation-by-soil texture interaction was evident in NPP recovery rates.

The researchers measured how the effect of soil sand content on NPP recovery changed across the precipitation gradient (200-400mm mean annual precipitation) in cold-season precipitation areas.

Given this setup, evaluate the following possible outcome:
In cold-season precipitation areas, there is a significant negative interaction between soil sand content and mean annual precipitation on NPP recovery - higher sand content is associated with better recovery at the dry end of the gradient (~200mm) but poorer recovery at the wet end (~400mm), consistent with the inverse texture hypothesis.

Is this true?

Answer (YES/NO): NO